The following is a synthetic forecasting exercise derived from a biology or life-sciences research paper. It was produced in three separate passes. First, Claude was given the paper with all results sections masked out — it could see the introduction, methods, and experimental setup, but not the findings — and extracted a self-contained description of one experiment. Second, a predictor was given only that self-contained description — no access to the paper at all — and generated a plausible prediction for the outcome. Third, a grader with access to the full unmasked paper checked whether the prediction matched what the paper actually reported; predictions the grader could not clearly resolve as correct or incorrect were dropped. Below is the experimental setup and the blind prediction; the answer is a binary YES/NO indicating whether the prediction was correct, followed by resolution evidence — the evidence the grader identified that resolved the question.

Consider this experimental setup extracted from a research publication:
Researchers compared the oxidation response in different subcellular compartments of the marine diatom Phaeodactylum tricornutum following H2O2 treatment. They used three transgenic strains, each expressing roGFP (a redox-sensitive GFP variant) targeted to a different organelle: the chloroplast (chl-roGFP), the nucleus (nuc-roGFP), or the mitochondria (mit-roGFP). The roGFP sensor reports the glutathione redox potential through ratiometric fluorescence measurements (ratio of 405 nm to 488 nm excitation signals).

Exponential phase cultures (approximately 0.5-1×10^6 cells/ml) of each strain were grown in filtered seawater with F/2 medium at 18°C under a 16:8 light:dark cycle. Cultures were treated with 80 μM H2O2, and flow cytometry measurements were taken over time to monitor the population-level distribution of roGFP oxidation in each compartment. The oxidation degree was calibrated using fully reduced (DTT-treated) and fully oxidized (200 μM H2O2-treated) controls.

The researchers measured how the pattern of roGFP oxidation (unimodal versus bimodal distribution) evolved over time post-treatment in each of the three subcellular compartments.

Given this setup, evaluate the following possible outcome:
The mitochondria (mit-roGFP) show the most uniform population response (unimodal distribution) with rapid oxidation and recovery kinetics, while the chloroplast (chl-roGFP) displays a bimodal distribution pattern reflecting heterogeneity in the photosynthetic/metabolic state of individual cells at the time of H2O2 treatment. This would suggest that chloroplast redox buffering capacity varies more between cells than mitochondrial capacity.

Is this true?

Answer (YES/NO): NO